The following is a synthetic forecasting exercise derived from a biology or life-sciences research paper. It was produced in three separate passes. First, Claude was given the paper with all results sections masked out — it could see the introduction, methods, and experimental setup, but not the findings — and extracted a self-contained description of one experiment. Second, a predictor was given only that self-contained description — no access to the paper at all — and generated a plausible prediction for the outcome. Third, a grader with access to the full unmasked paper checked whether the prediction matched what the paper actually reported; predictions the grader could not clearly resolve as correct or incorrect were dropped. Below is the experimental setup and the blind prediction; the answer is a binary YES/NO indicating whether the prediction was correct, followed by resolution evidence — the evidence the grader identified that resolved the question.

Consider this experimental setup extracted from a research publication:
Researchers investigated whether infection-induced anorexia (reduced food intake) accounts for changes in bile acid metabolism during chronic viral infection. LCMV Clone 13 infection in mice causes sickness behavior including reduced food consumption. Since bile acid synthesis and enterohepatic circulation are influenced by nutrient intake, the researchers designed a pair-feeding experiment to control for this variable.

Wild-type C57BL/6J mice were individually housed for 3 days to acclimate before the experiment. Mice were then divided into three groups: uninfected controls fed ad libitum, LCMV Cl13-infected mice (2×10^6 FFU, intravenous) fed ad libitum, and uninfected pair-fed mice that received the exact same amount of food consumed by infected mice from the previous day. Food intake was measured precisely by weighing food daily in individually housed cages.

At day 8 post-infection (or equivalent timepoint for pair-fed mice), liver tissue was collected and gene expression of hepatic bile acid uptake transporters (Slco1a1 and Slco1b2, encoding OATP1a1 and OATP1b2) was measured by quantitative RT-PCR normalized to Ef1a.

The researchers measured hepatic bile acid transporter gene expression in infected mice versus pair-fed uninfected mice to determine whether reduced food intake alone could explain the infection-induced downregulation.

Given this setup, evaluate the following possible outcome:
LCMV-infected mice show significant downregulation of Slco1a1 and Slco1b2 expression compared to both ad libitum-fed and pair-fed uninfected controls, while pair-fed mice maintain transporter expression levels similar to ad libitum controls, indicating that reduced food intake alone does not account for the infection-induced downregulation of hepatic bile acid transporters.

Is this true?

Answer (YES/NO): YES